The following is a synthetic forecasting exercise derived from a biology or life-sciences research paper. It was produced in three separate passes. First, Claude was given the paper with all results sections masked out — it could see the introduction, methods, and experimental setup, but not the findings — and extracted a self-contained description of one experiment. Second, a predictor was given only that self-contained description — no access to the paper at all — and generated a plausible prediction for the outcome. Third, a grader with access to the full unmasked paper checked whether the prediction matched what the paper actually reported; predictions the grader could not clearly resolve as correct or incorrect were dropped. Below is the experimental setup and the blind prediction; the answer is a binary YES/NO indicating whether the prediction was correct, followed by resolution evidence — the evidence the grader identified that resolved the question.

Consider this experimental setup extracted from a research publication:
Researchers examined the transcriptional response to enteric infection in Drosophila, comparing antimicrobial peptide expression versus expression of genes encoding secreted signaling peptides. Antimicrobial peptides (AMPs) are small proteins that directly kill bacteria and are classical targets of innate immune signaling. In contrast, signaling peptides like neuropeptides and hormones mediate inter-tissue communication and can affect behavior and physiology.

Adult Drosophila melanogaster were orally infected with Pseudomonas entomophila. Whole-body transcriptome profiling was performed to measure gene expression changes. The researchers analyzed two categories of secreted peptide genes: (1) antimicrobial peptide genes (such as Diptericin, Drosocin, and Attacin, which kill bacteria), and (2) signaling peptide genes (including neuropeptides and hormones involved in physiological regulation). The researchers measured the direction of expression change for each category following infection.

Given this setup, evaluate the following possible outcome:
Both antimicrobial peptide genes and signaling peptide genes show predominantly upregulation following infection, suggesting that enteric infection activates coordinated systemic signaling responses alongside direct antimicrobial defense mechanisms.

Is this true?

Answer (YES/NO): NO